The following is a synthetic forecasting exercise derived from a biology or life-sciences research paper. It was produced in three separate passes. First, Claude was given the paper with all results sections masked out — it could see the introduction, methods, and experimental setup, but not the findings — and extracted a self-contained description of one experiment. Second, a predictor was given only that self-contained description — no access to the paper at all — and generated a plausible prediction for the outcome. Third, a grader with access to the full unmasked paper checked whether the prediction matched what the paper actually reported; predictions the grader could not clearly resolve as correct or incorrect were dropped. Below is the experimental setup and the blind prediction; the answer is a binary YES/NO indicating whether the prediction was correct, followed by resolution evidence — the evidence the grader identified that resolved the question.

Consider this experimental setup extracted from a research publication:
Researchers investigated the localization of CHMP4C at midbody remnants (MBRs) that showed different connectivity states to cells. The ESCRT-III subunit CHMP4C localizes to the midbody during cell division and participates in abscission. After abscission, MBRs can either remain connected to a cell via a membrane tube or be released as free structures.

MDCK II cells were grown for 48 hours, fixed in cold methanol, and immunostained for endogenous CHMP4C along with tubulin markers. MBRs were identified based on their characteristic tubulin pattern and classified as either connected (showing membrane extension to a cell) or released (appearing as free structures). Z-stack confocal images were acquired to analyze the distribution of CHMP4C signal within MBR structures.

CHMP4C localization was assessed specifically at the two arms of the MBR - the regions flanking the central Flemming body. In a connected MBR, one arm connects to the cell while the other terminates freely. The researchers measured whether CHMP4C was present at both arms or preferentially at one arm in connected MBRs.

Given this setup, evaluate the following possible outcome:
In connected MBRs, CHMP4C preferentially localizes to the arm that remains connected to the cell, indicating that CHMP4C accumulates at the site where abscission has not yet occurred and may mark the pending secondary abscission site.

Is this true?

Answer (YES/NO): YES